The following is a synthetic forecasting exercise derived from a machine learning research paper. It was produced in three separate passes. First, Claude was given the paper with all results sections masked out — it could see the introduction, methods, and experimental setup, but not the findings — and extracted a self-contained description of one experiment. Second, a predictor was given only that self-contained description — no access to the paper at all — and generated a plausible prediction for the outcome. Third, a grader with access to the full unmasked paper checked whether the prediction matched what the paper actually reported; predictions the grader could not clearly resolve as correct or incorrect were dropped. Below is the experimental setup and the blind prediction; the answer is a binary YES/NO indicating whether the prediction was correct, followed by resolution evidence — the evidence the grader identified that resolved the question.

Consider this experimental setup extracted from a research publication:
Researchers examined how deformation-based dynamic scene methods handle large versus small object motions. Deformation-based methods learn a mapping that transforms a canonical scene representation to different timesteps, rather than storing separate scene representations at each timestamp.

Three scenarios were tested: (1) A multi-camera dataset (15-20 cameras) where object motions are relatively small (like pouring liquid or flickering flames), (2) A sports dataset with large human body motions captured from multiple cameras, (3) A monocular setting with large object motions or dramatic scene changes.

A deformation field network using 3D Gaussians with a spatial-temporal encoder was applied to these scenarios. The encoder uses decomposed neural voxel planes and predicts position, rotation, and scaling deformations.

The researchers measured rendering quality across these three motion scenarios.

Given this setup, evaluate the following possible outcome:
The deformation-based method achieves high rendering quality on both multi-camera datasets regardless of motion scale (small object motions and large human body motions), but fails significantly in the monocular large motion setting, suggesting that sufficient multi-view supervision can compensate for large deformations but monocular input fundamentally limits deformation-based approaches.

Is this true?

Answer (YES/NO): NO